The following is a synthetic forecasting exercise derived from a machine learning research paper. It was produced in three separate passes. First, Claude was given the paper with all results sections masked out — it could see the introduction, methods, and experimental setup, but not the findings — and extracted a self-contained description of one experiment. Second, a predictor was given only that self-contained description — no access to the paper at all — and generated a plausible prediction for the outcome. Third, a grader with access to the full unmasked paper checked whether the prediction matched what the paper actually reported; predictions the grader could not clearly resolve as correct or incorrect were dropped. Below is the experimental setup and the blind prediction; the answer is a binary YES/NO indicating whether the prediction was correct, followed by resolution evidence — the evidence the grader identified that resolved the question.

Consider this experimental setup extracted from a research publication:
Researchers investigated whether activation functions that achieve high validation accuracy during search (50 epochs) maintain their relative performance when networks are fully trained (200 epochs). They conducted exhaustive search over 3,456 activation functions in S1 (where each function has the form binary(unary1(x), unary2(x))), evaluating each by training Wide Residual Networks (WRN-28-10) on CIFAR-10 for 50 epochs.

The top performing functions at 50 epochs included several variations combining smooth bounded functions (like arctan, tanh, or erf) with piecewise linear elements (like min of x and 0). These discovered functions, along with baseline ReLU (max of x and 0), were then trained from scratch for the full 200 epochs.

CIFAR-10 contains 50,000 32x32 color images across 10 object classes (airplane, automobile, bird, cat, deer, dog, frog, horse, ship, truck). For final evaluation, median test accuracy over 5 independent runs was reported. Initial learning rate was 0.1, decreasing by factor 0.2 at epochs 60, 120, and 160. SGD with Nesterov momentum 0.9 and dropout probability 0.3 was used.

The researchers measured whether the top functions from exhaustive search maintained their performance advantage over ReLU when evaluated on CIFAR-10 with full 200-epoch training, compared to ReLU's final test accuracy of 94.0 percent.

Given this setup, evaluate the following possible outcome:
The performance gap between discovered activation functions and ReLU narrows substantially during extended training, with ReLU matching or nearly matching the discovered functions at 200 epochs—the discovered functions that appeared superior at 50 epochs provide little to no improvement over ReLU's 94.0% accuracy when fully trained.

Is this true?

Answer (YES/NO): YES